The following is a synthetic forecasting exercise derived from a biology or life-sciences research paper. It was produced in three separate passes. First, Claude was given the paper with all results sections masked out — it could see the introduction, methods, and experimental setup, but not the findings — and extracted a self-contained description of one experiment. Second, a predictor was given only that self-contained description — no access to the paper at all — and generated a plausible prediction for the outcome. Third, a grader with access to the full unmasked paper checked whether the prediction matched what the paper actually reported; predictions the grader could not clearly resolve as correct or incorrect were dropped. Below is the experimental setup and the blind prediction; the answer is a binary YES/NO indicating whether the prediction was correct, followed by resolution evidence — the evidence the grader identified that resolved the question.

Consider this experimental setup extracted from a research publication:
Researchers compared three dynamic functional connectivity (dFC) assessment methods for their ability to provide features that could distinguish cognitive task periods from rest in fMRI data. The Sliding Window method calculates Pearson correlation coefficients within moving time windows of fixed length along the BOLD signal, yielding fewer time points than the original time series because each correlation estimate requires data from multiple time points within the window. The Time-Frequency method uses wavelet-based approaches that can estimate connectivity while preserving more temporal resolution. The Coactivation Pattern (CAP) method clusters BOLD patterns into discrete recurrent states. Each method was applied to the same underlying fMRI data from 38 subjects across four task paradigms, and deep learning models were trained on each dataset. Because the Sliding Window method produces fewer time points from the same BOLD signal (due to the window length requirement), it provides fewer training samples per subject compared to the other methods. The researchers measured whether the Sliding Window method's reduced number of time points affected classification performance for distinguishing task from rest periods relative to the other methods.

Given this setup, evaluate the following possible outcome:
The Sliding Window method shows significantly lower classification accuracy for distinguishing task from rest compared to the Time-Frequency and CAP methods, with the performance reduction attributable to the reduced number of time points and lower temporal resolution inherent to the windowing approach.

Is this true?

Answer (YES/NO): NO